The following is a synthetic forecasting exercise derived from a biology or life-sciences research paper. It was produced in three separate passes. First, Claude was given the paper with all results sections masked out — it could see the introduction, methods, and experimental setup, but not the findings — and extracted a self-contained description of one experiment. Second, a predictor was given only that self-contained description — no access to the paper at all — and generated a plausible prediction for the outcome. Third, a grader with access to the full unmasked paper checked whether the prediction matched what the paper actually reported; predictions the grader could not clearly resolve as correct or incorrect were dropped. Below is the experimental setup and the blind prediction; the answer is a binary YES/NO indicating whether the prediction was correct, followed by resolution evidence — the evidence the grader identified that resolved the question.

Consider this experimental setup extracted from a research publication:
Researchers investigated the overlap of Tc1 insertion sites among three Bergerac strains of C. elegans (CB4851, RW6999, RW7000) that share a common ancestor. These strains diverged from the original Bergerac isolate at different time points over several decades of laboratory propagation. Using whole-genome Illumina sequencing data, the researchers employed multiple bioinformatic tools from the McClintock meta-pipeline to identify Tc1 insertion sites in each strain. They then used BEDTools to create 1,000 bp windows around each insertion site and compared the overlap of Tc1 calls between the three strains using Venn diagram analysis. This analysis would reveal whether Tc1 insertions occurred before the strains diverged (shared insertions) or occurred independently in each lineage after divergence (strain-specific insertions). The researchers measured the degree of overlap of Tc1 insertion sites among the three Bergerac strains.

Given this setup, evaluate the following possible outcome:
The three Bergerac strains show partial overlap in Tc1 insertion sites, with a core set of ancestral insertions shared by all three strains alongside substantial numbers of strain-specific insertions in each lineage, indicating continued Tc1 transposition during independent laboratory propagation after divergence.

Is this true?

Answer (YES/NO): YES